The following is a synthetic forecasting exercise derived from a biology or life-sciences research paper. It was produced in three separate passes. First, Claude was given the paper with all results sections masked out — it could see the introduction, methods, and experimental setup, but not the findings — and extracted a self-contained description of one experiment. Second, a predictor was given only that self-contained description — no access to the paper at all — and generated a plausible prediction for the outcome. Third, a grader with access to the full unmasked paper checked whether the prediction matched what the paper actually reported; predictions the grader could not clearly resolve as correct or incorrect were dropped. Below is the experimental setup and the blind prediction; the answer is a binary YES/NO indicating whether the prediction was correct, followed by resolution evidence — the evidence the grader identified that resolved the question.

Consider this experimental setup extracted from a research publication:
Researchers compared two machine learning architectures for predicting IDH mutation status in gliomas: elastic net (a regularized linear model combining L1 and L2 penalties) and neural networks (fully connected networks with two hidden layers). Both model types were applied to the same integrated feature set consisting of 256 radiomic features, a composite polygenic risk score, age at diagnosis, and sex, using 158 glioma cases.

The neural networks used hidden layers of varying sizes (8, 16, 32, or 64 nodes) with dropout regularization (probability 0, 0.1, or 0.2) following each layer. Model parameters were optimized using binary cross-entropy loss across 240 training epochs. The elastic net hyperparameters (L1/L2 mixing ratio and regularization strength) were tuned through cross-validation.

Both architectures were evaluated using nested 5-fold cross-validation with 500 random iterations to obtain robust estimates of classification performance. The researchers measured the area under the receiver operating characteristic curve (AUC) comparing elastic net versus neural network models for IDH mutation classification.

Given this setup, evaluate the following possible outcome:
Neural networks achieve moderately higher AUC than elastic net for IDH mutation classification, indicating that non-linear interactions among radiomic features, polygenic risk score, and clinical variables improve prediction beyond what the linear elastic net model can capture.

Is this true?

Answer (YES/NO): NO